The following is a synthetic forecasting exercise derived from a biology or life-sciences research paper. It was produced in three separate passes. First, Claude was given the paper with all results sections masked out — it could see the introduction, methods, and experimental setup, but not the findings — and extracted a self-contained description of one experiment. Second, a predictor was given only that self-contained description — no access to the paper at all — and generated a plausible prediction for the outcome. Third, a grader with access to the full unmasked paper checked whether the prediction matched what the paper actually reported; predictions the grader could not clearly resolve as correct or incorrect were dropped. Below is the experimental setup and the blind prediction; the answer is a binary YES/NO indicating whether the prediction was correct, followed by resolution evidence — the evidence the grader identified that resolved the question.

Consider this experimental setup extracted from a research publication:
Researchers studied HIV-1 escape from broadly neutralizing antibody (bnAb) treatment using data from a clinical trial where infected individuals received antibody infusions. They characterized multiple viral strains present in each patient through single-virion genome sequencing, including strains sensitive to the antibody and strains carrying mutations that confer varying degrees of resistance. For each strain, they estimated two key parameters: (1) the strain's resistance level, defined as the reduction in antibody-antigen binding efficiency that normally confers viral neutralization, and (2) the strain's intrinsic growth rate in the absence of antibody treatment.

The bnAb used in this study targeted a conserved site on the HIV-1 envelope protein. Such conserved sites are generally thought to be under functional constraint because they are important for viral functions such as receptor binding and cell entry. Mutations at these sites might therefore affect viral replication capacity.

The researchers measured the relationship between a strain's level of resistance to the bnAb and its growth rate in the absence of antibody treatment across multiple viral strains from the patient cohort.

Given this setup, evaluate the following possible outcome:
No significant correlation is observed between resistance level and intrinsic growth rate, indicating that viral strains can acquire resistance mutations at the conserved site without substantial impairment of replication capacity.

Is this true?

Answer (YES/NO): NO